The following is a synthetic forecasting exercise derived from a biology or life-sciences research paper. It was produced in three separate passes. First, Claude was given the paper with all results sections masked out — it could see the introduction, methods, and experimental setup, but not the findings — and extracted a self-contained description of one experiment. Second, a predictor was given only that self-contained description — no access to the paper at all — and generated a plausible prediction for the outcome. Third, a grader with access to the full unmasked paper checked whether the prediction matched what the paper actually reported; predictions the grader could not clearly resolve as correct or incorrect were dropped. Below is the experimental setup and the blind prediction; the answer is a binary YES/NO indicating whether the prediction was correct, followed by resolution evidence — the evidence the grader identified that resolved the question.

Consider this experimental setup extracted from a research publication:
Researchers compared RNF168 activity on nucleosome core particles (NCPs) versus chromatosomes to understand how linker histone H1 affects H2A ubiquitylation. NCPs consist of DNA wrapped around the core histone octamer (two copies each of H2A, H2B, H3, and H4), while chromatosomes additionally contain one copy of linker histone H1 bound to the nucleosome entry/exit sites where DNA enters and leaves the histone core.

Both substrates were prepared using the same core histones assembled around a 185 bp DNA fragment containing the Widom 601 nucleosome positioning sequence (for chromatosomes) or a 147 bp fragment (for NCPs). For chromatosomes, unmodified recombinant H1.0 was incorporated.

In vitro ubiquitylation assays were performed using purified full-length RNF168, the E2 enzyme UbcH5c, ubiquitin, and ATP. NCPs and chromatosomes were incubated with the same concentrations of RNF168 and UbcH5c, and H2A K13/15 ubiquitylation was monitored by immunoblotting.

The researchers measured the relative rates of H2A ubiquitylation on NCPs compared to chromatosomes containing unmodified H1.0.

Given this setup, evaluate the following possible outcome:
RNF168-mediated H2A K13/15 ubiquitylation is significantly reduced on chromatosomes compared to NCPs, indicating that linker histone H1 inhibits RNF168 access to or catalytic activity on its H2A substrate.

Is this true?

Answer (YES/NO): NO